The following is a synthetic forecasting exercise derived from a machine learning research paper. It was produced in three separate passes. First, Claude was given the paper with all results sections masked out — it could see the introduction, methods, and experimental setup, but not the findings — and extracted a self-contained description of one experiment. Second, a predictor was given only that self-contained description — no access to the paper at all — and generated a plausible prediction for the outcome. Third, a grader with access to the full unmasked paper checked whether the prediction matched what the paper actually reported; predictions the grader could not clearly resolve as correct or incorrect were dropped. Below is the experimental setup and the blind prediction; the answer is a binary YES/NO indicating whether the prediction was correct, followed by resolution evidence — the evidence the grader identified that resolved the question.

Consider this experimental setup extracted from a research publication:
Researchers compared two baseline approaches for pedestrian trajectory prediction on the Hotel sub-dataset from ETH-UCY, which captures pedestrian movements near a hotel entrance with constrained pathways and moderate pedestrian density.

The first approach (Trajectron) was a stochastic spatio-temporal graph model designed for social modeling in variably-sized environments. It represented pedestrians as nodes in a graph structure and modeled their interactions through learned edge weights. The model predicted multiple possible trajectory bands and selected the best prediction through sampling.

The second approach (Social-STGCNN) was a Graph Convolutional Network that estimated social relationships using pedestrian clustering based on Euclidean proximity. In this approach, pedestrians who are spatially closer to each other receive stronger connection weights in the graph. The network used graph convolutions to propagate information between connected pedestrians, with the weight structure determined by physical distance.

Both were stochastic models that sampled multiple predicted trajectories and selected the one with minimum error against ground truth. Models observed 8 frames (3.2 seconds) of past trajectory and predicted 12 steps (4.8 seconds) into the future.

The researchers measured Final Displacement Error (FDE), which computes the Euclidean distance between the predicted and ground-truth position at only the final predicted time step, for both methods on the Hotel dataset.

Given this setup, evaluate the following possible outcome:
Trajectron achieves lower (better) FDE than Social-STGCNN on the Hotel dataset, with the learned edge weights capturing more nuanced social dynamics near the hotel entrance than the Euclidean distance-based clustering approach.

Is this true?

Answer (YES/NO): YES